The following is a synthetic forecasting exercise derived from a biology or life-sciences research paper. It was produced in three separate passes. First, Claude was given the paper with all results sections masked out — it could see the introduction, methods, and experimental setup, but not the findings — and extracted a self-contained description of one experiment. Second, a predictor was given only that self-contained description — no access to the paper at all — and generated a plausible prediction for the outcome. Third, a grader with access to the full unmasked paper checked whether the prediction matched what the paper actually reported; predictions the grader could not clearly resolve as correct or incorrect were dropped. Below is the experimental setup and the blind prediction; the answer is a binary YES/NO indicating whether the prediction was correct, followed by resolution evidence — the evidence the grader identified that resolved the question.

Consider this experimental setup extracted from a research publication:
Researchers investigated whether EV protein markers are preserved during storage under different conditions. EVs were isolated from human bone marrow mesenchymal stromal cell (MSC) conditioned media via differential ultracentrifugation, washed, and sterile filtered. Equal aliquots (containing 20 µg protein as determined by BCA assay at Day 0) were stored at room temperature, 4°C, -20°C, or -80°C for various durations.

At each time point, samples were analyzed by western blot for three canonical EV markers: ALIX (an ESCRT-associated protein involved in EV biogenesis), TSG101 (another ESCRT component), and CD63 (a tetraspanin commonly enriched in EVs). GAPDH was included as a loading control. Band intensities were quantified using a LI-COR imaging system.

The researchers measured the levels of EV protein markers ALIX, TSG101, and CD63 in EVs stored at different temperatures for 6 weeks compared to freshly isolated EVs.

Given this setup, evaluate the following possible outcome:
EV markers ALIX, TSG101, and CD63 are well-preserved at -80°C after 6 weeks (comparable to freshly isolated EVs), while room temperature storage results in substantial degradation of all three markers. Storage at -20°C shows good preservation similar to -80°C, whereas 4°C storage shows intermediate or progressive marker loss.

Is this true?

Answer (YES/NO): NO